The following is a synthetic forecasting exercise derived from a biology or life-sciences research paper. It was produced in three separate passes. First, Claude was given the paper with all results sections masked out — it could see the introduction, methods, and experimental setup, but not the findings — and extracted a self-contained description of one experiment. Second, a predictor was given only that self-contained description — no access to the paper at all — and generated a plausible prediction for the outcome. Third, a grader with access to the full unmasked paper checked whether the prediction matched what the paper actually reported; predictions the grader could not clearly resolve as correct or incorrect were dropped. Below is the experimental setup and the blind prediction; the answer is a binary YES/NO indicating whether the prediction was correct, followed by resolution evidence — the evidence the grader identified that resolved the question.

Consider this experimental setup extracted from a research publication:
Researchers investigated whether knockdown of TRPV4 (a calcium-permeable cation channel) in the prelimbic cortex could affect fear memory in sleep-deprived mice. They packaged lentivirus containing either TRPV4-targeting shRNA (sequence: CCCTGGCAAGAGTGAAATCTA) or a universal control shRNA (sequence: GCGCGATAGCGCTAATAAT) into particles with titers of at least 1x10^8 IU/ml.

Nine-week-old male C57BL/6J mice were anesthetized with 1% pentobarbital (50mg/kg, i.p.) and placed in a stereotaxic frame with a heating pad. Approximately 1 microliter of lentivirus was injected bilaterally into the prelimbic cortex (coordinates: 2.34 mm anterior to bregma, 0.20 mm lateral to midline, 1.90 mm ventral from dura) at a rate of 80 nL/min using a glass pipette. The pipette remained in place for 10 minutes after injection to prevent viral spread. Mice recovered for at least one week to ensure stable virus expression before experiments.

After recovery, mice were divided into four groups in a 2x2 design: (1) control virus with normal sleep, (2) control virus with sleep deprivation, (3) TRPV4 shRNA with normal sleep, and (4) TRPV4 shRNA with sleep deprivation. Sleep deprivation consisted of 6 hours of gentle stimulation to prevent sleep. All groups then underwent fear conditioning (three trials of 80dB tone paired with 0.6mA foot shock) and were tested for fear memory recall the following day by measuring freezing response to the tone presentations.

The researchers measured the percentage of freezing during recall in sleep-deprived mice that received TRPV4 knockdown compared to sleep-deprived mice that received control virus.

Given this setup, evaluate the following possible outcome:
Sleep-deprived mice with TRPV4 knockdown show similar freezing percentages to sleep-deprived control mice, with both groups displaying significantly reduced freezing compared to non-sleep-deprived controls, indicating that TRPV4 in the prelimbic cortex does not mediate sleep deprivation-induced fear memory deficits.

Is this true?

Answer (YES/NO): NO